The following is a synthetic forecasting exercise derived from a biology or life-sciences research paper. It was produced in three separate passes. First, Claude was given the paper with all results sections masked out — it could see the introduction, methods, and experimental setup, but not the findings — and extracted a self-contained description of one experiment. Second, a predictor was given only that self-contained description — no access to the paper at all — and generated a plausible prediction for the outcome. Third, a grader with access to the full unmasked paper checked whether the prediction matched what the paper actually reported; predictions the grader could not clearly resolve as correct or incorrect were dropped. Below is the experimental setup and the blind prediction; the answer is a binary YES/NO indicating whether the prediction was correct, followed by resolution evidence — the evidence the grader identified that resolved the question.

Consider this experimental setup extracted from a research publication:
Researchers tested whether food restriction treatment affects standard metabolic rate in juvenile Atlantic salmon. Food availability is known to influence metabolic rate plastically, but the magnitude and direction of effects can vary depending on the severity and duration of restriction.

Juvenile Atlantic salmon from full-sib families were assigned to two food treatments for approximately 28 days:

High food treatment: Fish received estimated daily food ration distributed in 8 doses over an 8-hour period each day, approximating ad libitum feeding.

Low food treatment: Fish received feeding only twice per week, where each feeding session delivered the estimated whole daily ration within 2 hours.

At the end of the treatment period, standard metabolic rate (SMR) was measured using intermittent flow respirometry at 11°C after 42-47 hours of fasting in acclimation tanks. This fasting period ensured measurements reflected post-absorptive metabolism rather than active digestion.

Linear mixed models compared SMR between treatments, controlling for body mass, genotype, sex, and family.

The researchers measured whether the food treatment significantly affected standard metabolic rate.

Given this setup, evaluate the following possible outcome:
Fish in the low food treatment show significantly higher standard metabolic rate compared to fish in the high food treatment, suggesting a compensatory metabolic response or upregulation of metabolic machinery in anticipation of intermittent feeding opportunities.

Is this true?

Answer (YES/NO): NO